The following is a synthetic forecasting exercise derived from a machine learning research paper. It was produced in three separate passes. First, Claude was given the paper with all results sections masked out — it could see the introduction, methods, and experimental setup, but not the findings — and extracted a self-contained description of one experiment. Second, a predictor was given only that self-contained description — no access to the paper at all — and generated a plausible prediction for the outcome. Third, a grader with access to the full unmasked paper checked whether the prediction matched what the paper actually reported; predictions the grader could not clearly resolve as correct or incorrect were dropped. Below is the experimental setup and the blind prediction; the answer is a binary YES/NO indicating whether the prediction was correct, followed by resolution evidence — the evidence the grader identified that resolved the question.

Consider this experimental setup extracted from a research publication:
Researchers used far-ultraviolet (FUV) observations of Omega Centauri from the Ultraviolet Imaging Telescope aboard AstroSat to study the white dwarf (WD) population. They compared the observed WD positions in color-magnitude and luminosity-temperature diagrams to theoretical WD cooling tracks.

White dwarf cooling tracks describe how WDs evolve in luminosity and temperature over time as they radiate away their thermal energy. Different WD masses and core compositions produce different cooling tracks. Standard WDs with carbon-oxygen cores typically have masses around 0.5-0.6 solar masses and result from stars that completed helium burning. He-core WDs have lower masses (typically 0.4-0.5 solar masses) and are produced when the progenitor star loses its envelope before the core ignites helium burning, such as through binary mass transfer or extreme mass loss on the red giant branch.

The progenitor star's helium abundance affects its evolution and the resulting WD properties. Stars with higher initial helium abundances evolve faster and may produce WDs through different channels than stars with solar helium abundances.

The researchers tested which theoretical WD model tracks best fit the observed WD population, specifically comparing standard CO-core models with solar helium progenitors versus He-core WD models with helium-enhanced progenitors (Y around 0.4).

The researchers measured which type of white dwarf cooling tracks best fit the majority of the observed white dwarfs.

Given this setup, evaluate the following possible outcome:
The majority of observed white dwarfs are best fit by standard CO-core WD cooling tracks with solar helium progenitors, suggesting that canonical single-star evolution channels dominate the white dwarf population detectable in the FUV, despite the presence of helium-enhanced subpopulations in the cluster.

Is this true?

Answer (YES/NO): NO